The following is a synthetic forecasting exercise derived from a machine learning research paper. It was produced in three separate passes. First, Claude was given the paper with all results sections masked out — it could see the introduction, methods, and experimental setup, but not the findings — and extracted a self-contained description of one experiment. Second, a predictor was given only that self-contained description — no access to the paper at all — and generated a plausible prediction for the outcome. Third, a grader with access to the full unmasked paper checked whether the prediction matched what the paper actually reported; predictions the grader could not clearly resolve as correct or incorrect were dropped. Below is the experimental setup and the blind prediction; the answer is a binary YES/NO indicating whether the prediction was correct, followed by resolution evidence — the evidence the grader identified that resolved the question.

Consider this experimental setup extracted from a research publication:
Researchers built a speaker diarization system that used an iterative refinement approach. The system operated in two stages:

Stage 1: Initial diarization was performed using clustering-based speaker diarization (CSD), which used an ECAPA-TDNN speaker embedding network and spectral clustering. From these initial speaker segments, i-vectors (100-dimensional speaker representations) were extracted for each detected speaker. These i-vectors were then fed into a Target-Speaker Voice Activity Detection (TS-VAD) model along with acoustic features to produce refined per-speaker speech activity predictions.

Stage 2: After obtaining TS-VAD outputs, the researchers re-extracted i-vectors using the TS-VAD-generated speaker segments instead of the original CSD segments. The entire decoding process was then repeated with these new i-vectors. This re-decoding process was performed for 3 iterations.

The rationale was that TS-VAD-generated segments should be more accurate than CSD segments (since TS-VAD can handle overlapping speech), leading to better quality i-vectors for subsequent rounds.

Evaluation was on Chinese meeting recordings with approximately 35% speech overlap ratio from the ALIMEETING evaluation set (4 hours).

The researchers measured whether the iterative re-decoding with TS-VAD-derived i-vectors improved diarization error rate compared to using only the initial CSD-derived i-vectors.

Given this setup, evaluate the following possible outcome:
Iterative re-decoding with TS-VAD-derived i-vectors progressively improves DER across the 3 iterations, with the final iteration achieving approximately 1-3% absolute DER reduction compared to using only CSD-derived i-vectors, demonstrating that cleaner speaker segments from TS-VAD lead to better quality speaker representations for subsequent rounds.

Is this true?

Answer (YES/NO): NO